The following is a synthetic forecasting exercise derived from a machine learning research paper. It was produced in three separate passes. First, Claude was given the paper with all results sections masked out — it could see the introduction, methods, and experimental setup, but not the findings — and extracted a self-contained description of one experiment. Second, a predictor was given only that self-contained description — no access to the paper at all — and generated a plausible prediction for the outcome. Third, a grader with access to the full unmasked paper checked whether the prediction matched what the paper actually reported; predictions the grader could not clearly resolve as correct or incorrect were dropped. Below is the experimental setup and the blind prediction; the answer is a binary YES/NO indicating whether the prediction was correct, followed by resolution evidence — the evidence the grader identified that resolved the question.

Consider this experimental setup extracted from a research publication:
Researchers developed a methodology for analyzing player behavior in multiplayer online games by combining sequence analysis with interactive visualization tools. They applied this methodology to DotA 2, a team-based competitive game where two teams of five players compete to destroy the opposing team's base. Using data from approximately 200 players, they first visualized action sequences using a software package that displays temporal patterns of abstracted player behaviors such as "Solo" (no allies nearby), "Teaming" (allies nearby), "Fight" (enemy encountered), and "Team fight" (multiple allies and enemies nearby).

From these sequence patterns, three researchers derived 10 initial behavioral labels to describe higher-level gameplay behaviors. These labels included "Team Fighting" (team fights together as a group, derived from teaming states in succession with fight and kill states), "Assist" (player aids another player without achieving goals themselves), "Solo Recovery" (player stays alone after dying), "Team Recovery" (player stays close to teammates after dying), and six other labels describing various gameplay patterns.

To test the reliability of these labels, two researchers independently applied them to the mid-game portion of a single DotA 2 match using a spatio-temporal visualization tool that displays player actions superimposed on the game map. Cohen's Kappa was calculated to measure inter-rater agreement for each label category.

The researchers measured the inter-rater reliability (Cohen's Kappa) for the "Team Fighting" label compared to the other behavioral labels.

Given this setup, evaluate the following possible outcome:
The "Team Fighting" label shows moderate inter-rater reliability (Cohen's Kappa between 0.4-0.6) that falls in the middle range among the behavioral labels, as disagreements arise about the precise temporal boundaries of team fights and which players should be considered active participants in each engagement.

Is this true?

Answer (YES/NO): NO